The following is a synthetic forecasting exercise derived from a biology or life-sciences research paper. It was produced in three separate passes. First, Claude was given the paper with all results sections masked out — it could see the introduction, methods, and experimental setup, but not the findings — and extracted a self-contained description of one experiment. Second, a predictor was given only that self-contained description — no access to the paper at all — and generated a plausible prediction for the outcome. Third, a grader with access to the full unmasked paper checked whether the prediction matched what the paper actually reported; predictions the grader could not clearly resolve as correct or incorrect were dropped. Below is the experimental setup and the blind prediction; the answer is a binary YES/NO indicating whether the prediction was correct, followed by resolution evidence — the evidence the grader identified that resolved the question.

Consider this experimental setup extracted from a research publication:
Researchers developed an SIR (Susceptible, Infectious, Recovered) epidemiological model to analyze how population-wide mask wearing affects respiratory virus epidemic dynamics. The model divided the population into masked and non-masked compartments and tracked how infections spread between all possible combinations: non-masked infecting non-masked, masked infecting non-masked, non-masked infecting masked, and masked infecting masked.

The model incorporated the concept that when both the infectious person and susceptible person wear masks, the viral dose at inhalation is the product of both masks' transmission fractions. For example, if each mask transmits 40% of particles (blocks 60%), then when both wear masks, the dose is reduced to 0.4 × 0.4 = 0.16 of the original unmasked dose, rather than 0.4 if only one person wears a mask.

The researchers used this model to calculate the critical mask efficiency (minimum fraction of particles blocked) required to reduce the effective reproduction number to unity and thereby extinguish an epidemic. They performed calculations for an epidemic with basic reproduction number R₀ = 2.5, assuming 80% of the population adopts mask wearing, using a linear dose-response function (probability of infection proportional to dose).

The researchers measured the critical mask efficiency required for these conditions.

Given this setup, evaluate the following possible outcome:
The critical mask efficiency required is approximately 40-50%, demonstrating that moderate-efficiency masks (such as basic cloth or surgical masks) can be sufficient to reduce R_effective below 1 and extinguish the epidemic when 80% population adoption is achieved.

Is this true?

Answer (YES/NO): NO